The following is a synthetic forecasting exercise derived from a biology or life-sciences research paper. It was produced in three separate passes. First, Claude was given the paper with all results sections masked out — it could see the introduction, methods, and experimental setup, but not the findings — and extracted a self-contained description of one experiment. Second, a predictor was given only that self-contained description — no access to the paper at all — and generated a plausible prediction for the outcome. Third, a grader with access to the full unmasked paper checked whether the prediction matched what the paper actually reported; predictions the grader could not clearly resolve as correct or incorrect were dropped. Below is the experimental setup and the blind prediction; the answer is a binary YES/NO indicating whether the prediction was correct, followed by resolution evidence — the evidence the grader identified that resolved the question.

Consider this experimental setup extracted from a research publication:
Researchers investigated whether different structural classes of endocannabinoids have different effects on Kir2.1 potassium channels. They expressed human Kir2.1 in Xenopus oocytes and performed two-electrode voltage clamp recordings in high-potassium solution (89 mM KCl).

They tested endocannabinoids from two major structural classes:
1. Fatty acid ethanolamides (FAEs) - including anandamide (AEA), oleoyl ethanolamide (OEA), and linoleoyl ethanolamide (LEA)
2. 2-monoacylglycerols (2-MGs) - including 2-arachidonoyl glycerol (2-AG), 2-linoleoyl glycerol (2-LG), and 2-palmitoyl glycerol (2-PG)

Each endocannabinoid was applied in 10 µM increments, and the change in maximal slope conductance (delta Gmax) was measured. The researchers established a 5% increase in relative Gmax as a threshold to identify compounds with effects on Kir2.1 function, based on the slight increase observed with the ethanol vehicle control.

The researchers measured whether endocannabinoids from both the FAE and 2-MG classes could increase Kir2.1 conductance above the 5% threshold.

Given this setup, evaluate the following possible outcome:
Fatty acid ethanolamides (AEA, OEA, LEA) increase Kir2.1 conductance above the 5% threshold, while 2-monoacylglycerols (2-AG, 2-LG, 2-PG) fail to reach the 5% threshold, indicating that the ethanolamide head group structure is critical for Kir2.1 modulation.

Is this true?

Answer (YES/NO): NO